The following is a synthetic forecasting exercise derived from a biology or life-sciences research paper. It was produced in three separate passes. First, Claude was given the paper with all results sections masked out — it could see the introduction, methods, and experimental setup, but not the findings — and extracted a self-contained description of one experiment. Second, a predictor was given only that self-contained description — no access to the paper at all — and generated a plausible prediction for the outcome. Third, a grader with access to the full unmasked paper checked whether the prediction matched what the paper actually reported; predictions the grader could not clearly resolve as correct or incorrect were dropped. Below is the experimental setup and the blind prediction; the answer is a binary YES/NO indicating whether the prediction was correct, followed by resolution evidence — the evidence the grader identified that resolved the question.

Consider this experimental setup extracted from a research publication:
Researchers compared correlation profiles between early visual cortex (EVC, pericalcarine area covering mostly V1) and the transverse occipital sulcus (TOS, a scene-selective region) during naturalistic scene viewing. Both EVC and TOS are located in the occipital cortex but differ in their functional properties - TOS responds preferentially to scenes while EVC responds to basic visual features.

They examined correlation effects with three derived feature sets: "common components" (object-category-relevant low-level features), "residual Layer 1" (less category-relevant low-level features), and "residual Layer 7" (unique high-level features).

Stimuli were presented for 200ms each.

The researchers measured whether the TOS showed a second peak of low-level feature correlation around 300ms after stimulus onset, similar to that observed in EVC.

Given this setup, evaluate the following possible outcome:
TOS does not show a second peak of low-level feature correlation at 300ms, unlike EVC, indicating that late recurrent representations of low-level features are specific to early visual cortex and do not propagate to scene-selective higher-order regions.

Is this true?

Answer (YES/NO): NO